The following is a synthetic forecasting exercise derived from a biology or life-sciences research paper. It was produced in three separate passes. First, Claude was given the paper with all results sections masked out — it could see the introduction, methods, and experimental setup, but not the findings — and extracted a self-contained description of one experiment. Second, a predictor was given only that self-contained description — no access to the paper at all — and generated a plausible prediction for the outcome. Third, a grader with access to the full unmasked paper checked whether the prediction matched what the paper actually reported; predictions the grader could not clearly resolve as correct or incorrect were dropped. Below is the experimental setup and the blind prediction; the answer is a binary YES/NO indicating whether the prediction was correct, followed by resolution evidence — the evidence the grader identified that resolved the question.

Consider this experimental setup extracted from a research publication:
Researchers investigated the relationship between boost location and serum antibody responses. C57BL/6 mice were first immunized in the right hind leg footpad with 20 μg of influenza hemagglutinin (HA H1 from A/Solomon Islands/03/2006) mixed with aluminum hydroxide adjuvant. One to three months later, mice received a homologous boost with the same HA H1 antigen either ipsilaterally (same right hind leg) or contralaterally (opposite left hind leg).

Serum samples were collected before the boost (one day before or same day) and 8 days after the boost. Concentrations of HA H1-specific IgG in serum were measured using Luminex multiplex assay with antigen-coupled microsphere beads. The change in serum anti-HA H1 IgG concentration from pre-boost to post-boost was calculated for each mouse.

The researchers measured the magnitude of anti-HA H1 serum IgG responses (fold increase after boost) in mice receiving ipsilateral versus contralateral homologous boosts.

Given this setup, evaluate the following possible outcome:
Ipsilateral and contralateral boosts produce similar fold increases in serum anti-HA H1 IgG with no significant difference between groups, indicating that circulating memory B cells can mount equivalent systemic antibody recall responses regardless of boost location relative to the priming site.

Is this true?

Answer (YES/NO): YES